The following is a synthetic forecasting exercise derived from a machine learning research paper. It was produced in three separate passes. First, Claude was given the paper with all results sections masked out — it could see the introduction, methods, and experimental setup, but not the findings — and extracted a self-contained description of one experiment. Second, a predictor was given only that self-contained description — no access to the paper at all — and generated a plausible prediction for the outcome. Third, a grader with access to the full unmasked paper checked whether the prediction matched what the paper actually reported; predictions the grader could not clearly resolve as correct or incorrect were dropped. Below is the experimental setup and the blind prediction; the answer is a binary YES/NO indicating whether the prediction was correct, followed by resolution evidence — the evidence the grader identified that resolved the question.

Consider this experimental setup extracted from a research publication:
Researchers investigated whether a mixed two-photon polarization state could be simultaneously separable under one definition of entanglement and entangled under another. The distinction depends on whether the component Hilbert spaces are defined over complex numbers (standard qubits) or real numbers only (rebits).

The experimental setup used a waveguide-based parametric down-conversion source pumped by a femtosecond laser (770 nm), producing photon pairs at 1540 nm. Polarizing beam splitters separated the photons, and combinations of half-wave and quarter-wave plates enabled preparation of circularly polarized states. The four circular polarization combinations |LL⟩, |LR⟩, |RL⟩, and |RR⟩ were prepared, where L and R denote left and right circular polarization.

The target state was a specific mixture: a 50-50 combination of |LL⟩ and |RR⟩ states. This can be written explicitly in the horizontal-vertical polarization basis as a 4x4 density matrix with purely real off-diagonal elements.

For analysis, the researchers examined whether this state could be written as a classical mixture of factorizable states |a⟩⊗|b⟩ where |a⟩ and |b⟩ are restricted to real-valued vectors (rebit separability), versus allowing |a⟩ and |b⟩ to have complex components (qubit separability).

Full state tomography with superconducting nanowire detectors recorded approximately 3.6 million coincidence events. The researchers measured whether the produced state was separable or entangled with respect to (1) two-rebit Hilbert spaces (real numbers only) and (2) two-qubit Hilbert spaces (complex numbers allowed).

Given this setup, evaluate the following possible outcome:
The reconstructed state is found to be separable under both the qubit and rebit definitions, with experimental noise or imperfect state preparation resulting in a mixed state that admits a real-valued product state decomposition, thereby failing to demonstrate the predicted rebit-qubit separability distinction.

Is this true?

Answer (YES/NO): NO